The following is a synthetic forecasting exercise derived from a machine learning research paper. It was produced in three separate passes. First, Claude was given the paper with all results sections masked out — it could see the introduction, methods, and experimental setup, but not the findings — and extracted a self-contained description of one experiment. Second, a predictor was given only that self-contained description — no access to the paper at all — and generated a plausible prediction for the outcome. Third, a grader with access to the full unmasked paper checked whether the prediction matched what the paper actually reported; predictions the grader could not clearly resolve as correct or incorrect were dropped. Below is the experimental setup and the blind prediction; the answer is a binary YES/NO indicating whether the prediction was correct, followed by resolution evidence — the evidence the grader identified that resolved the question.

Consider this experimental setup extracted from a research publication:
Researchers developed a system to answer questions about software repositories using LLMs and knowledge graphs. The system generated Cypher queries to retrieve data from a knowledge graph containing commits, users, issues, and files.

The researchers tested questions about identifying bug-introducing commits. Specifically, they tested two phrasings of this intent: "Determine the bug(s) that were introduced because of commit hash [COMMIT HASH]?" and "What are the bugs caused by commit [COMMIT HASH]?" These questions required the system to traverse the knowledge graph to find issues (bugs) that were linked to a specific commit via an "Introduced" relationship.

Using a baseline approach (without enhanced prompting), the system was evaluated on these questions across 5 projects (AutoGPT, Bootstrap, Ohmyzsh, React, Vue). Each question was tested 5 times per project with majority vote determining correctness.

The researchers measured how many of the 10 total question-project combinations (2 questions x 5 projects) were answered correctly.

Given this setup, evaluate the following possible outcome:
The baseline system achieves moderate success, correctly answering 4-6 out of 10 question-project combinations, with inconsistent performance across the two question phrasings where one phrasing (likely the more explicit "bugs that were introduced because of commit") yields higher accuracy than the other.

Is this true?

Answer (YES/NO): NO